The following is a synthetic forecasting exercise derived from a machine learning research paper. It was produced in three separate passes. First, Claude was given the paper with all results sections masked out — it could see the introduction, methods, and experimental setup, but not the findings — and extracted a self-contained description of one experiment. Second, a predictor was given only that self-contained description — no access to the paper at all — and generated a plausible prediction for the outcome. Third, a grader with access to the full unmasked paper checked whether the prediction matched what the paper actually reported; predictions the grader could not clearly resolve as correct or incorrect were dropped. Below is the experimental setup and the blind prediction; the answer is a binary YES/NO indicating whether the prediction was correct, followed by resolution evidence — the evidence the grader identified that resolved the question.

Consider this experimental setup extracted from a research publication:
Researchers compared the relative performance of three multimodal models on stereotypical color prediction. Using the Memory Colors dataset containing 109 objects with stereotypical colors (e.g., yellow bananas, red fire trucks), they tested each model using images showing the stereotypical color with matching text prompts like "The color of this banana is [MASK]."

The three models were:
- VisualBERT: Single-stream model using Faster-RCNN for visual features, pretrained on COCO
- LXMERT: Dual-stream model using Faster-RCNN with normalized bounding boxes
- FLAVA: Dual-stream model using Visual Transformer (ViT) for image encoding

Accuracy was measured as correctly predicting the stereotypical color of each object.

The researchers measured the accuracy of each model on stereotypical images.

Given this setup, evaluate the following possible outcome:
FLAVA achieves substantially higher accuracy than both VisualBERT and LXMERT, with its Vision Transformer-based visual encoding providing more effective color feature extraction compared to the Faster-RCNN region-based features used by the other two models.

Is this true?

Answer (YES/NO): NO